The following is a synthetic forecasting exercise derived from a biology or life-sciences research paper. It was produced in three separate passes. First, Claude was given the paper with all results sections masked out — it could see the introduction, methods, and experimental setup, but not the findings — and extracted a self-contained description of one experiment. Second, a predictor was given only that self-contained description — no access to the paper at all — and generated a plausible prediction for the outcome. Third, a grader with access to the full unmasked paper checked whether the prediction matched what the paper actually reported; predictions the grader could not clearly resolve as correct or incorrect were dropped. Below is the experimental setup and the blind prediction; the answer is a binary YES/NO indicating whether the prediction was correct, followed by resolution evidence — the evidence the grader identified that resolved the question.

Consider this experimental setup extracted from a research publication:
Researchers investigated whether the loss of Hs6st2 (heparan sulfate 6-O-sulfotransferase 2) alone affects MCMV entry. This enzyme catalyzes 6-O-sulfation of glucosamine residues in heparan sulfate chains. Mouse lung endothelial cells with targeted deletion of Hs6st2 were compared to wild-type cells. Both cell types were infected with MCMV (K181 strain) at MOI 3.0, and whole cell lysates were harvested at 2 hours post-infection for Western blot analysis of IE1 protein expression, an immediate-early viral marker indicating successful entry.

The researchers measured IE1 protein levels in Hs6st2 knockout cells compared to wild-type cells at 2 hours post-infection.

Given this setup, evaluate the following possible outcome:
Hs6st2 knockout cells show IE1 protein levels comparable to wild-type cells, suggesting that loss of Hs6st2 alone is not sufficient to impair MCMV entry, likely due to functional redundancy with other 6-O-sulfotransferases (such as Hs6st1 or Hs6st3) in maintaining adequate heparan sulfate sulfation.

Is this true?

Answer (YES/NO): NO